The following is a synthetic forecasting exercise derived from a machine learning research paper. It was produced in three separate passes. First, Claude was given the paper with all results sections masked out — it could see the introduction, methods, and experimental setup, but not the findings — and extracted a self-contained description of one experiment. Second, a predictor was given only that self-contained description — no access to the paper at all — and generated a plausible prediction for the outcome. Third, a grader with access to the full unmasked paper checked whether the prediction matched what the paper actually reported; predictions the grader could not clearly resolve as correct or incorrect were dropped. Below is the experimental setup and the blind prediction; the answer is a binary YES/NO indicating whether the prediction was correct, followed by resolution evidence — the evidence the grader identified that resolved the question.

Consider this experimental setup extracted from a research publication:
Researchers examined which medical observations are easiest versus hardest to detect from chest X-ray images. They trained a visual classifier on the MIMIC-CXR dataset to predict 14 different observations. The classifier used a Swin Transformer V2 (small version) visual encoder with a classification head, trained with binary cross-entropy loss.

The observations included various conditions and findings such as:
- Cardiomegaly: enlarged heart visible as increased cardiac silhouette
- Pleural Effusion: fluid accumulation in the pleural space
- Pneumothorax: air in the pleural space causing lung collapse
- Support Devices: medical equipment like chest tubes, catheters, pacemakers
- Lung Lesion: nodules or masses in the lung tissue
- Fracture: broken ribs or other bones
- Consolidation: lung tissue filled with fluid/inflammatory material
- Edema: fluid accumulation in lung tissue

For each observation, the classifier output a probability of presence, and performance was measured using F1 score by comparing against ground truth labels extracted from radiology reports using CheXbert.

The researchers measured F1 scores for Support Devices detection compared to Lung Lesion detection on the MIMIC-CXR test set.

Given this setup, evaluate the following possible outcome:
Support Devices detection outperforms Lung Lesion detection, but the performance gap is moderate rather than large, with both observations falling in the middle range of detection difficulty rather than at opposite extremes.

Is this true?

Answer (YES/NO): NO